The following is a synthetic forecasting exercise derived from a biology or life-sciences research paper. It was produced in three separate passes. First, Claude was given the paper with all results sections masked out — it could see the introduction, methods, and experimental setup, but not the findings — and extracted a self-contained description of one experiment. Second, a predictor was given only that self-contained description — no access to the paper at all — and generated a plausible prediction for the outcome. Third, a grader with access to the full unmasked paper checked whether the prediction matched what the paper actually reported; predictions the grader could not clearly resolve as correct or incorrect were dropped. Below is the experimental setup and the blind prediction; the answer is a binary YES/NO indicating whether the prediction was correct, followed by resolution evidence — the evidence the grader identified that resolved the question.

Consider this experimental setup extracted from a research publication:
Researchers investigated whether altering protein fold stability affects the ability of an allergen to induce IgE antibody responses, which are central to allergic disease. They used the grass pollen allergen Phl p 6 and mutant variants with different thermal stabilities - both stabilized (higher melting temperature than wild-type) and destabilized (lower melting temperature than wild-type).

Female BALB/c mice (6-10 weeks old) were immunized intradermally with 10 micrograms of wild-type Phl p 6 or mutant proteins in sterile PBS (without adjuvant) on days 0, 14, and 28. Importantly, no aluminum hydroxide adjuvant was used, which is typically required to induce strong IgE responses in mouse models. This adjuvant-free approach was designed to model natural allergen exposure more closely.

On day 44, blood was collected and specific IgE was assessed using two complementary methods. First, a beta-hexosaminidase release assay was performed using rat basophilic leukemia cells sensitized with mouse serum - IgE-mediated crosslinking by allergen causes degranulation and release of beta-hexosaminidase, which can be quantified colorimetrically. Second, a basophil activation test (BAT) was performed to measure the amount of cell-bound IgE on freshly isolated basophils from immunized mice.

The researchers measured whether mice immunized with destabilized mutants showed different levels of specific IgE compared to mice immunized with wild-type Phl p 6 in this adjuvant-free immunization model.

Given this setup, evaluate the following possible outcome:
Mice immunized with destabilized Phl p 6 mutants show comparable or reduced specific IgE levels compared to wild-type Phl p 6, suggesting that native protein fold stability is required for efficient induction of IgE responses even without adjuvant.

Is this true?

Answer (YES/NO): YES